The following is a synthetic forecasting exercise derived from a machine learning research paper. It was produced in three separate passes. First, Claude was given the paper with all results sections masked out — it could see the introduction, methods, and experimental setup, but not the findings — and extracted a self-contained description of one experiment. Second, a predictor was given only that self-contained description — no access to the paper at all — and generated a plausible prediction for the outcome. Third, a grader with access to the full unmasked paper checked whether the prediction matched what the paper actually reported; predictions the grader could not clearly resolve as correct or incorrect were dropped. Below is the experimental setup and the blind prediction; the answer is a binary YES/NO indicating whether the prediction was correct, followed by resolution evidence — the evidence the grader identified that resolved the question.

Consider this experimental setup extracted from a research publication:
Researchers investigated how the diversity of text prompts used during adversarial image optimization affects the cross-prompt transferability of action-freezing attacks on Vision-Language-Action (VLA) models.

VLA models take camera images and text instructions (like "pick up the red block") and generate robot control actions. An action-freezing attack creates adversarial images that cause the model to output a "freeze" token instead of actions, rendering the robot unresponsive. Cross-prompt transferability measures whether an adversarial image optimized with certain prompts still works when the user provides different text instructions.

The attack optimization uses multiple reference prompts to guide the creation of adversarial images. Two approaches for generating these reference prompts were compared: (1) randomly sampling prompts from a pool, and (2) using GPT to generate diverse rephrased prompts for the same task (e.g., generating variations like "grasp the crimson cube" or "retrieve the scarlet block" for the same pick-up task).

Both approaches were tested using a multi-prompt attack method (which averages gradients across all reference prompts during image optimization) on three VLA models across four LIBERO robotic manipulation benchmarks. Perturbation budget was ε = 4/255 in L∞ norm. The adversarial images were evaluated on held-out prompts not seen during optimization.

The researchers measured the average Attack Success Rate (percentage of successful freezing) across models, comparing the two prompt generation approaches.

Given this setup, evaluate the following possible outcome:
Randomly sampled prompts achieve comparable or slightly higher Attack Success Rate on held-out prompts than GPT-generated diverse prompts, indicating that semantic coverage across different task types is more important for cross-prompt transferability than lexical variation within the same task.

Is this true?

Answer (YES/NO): NO